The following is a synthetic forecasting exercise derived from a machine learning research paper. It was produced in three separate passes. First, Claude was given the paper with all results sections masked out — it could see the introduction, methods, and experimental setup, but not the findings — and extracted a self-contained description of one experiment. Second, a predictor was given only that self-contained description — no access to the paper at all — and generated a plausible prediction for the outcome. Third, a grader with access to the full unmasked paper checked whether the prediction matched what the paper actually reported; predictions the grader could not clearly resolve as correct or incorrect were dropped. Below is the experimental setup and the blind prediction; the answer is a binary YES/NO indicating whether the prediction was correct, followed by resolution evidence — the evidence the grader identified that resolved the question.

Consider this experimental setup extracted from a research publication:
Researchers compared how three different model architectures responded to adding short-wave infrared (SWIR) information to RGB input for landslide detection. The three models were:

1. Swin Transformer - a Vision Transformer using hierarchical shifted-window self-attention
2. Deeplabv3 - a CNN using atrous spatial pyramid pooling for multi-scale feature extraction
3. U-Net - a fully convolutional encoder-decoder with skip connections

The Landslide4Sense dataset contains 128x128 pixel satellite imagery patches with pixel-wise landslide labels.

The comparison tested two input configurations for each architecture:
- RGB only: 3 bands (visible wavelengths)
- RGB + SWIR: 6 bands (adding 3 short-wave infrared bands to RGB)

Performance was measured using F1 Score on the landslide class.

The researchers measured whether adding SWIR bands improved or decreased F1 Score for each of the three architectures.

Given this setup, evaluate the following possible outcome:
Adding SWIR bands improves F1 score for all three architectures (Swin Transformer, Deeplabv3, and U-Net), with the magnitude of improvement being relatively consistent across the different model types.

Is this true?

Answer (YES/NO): NO